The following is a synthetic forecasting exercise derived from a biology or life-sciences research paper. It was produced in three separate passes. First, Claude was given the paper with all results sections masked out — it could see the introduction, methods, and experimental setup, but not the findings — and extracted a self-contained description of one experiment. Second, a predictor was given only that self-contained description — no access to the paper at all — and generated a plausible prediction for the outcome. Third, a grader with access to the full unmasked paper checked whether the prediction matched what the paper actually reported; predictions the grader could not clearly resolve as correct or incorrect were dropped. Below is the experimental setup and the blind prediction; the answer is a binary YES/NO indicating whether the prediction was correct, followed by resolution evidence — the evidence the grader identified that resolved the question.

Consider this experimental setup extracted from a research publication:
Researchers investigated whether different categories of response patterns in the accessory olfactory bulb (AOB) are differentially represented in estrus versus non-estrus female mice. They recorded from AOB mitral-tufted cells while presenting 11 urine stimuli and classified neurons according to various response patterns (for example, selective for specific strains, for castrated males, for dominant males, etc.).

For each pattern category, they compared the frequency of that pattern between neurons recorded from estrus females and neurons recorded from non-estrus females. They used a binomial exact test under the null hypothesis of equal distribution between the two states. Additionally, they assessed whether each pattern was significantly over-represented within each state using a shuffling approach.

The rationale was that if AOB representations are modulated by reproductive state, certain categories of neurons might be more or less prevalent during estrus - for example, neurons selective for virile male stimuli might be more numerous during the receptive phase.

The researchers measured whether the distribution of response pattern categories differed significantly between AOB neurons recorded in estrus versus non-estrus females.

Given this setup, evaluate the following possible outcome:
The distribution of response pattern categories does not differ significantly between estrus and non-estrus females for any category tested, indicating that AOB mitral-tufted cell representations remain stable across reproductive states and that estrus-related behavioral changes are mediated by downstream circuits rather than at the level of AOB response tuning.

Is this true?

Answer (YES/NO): YES